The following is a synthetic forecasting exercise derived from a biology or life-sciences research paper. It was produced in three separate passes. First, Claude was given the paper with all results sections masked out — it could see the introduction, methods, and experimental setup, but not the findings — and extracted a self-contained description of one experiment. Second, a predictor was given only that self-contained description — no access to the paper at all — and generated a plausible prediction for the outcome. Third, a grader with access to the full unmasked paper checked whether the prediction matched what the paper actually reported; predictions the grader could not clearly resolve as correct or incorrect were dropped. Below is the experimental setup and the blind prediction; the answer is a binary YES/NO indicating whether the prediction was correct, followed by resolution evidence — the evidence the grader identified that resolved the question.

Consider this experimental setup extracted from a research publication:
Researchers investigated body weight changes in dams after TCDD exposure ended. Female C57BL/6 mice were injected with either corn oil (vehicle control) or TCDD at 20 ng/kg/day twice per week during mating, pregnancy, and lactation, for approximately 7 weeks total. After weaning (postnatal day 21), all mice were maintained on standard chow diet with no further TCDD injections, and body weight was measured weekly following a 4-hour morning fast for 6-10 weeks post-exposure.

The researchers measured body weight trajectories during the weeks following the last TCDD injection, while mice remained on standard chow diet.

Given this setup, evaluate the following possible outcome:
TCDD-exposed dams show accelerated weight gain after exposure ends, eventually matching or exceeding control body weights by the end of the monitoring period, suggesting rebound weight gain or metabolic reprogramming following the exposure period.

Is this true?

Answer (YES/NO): YES